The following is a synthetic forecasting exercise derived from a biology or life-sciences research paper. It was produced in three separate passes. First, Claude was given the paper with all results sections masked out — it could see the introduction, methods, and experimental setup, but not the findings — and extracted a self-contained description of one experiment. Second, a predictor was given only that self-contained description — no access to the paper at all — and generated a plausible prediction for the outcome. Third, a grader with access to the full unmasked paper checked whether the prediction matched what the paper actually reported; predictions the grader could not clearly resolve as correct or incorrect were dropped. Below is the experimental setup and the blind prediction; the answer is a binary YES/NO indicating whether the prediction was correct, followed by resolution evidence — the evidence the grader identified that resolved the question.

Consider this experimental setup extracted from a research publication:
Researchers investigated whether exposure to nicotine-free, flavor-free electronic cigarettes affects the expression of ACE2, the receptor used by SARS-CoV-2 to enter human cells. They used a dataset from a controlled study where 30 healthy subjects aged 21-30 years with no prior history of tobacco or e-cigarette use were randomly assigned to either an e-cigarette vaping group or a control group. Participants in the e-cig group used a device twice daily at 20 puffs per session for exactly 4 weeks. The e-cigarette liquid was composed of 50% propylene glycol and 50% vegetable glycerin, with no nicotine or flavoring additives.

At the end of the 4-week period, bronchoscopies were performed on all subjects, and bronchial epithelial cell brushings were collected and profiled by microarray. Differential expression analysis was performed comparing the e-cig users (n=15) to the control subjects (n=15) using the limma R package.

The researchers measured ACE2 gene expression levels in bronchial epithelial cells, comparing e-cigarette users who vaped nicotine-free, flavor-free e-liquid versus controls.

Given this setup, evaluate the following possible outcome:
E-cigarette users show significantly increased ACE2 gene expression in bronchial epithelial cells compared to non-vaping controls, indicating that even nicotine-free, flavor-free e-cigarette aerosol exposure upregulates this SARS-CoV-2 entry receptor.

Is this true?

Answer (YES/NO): NO